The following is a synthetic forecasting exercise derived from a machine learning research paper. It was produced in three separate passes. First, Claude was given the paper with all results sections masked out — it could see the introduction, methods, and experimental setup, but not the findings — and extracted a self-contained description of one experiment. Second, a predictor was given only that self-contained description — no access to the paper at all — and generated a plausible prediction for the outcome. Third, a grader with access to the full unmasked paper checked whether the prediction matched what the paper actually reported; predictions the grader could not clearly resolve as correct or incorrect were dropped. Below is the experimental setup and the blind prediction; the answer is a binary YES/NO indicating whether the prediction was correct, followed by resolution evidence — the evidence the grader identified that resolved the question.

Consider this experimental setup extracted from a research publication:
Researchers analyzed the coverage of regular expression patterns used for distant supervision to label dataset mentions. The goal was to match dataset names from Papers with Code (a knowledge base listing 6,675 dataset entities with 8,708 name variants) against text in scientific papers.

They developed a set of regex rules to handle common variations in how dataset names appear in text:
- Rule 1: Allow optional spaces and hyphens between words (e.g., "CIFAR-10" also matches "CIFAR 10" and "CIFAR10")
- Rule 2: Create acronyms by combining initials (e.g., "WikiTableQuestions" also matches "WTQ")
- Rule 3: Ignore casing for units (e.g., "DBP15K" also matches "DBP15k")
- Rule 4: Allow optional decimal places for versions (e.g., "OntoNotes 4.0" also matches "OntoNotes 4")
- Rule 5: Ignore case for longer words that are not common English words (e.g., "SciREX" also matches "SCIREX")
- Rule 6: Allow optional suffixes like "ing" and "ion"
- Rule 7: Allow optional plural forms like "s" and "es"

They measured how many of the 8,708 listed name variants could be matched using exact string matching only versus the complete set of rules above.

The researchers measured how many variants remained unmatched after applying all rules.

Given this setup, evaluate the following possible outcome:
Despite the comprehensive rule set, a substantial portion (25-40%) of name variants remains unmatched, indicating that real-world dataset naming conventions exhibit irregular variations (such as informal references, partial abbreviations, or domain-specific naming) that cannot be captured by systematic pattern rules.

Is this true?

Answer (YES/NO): NO